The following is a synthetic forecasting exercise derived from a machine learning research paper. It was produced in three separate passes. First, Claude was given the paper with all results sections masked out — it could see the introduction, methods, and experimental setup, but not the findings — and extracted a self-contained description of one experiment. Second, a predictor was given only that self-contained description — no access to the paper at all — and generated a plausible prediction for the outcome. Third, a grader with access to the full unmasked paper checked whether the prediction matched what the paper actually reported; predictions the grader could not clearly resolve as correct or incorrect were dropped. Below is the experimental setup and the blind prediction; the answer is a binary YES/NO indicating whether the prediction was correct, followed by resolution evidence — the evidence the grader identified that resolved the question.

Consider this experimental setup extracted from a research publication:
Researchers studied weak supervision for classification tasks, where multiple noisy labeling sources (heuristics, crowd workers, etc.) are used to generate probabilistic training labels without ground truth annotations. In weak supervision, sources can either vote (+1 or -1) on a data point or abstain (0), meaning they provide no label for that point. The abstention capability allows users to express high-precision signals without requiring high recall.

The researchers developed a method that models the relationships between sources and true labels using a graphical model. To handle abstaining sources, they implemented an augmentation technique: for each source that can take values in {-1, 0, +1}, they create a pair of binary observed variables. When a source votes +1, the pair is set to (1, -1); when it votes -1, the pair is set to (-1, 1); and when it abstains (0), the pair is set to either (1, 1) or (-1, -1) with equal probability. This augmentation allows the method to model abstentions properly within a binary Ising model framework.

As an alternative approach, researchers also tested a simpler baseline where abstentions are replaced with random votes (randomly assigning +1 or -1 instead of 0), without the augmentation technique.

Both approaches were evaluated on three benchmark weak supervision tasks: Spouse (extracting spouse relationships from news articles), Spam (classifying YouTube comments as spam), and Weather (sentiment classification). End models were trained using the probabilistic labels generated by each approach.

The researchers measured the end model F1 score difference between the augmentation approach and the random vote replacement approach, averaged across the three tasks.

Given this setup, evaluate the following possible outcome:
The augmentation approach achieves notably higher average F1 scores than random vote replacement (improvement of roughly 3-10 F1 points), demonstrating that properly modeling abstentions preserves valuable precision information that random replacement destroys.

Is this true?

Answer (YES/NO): NO